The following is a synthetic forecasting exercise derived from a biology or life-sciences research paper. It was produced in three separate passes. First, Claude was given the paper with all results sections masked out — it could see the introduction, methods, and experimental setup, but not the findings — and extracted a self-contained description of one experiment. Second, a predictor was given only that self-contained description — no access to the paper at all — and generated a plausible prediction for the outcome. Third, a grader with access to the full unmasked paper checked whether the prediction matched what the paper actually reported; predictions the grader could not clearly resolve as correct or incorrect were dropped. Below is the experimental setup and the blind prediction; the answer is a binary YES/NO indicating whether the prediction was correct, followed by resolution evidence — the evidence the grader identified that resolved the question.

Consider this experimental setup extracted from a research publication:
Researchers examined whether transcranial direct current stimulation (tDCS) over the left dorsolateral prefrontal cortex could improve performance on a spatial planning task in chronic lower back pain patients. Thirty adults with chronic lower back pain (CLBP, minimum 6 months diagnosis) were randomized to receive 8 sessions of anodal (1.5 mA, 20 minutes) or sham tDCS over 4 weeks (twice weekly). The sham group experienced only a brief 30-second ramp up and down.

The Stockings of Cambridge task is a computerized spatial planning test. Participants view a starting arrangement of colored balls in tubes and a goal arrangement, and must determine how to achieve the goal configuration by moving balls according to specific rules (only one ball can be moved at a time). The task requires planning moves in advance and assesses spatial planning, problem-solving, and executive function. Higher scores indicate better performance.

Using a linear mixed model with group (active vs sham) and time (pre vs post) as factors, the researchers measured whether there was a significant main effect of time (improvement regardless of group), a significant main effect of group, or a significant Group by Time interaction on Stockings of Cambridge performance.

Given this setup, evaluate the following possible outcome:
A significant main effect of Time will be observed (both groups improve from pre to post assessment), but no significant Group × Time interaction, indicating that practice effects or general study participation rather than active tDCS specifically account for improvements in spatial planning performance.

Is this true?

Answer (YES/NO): NO